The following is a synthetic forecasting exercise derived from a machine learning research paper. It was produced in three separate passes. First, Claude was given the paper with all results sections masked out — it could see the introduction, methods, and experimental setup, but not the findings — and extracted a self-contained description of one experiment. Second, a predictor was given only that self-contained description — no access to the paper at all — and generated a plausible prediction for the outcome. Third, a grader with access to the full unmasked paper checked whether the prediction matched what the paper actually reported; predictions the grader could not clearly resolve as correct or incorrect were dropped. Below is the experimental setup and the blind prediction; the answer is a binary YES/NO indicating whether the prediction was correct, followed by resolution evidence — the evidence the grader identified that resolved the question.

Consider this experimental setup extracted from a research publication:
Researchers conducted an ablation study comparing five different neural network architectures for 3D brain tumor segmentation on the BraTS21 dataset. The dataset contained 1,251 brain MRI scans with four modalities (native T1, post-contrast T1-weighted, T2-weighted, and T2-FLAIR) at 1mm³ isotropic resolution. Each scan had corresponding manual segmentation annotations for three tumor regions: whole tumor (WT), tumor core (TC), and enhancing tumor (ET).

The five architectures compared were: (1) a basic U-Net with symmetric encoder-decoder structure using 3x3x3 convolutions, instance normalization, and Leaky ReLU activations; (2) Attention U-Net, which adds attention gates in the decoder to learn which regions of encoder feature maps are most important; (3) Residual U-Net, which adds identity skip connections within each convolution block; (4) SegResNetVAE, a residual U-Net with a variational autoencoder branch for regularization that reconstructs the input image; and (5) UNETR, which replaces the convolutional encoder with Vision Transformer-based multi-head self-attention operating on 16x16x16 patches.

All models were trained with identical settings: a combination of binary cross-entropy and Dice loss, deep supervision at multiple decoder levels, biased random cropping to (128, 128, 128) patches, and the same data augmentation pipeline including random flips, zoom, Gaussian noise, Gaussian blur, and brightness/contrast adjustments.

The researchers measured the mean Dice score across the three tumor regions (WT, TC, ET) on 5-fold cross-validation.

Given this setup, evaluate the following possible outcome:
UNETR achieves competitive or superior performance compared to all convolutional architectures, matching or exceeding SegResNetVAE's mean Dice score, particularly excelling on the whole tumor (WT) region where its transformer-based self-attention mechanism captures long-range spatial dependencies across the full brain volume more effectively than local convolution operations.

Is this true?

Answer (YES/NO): NO